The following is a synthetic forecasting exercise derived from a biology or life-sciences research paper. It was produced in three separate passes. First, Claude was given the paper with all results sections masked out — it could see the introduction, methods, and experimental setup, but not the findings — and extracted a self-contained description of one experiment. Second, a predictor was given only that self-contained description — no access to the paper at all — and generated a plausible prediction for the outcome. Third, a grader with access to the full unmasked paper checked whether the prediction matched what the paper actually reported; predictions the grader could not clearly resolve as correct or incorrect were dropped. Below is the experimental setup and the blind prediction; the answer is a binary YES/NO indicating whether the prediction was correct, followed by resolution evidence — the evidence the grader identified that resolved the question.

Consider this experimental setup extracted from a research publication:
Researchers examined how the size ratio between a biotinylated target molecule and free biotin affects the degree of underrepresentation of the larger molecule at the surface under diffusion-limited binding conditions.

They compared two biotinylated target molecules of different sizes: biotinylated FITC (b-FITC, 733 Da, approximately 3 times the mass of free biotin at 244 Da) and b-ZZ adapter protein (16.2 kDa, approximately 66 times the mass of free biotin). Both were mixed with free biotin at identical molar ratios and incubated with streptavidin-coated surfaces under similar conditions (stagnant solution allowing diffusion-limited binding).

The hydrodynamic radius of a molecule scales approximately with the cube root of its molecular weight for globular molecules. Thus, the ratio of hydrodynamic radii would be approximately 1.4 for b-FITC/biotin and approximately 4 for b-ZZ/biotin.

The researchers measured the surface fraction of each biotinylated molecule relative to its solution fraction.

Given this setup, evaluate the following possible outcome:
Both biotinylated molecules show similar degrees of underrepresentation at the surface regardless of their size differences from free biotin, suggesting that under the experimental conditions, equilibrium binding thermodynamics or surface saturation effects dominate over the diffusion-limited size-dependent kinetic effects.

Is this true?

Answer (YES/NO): NO